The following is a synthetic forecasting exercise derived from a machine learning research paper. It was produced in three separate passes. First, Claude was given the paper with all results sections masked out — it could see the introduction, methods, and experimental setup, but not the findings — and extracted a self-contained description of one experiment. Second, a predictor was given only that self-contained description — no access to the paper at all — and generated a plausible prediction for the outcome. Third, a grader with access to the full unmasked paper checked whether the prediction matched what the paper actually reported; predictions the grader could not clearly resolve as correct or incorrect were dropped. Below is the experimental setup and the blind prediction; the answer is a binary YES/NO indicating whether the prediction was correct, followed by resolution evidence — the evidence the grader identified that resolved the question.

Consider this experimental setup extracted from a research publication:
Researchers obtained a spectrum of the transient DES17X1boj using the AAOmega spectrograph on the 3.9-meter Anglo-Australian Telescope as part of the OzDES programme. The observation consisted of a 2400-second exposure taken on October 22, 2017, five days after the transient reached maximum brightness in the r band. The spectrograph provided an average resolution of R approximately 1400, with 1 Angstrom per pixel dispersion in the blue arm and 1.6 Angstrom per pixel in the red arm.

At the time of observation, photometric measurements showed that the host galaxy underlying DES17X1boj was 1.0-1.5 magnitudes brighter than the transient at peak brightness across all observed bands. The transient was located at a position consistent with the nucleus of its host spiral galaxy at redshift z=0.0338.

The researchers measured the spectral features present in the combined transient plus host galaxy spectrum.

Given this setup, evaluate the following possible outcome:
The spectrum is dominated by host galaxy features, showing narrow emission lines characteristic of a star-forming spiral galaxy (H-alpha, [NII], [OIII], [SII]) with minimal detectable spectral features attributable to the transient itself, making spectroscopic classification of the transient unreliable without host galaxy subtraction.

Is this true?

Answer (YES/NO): YES